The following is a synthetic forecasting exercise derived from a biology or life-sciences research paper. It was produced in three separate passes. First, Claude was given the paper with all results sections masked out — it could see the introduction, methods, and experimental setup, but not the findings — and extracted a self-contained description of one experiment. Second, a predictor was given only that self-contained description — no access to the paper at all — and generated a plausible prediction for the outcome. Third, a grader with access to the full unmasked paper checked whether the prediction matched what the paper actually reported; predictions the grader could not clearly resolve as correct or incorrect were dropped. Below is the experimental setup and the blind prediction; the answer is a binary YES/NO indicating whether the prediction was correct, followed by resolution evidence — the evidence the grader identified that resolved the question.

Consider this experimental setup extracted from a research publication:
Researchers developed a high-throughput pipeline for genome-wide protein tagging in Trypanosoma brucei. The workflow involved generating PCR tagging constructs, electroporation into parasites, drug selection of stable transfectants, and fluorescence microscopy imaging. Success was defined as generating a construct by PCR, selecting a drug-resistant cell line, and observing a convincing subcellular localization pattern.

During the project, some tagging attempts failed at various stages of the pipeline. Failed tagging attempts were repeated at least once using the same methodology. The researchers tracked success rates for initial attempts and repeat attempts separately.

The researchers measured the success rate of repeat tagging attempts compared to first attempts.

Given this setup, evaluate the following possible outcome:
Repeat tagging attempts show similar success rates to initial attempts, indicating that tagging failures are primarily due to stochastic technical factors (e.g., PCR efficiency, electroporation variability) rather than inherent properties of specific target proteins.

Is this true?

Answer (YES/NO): YES